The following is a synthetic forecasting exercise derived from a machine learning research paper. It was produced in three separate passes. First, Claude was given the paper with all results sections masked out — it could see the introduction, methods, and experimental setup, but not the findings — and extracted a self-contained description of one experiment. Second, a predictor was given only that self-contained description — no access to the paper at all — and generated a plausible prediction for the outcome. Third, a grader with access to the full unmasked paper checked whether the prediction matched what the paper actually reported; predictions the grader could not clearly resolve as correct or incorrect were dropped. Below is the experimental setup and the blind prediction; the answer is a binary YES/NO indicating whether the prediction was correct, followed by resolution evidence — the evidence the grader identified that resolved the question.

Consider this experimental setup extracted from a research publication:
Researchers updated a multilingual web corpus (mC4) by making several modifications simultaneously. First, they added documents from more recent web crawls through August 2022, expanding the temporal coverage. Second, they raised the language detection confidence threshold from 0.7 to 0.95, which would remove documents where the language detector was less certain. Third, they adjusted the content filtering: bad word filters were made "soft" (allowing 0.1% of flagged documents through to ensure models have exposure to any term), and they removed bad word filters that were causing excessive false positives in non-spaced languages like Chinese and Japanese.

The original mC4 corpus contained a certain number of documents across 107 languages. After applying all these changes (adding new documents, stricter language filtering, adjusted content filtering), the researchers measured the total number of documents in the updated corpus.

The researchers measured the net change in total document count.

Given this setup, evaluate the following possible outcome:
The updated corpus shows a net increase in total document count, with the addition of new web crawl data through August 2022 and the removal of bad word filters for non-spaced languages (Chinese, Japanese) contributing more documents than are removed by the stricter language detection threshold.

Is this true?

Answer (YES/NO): YES